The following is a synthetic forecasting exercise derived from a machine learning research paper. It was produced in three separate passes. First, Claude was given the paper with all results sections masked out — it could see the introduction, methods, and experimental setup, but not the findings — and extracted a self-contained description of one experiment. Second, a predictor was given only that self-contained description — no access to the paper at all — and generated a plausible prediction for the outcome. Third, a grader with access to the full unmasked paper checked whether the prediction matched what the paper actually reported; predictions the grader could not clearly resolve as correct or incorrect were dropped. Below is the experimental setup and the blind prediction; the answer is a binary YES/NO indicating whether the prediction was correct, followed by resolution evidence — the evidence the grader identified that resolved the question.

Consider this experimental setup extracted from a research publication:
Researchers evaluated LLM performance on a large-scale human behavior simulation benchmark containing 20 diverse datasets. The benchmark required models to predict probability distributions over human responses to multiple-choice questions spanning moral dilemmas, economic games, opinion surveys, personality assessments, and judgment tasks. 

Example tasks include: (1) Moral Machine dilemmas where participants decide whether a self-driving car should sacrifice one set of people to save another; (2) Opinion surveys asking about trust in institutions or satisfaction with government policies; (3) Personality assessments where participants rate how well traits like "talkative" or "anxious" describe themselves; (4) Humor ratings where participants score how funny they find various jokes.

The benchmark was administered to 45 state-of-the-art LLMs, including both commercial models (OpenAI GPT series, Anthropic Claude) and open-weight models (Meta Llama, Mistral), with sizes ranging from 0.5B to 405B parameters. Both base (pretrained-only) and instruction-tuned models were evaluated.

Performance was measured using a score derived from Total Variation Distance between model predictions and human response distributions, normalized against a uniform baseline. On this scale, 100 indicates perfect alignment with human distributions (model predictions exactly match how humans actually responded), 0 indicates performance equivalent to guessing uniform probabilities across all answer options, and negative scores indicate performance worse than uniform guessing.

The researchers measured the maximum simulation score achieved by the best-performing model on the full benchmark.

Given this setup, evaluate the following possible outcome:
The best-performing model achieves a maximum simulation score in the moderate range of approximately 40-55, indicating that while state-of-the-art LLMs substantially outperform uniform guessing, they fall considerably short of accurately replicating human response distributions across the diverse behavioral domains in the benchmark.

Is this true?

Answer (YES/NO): YES